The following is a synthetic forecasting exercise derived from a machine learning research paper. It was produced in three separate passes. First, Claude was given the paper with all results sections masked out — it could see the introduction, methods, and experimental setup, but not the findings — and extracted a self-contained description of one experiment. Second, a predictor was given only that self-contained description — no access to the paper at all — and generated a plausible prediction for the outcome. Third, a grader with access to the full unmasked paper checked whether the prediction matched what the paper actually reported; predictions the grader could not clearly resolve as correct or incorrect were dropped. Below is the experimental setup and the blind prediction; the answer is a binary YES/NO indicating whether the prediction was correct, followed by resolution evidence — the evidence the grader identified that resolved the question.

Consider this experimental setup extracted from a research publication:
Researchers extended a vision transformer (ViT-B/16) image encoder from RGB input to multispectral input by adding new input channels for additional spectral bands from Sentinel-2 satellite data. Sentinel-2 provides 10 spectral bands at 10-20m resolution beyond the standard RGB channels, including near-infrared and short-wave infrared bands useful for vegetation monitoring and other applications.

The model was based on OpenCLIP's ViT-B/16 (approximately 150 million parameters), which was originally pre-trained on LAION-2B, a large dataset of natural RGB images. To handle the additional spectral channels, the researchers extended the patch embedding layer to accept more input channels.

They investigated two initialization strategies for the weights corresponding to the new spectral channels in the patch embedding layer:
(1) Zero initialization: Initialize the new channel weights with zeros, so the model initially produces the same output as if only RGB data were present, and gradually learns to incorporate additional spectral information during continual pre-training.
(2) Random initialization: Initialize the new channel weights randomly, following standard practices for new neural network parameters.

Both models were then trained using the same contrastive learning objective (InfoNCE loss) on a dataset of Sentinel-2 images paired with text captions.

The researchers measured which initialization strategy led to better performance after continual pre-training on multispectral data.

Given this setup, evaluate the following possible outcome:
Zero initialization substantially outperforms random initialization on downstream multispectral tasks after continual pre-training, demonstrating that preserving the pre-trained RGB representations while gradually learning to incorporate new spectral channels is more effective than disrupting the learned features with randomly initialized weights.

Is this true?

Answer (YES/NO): YES